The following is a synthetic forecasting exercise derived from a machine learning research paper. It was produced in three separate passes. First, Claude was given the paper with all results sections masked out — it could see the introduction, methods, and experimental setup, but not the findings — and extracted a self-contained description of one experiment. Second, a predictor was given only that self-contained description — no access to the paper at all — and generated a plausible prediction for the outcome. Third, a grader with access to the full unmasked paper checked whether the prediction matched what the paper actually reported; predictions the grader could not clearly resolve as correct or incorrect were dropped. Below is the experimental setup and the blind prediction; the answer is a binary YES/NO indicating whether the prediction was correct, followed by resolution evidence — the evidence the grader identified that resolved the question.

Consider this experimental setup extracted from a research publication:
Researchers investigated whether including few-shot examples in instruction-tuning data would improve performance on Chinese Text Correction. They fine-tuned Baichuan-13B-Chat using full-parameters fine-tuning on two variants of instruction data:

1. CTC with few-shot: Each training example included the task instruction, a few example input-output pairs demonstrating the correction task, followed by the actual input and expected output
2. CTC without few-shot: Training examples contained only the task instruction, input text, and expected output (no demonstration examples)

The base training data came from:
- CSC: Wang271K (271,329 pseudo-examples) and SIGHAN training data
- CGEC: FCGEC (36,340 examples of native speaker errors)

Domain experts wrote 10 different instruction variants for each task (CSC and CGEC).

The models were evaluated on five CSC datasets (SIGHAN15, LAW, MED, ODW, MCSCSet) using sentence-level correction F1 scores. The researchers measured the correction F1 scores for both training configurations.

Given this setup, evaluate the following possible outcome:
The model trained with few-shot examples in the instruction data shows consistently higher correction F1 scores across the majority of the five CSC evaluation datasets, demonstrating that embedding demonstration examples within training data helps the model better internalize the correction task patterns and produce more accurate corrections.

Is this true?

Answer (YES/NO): YES